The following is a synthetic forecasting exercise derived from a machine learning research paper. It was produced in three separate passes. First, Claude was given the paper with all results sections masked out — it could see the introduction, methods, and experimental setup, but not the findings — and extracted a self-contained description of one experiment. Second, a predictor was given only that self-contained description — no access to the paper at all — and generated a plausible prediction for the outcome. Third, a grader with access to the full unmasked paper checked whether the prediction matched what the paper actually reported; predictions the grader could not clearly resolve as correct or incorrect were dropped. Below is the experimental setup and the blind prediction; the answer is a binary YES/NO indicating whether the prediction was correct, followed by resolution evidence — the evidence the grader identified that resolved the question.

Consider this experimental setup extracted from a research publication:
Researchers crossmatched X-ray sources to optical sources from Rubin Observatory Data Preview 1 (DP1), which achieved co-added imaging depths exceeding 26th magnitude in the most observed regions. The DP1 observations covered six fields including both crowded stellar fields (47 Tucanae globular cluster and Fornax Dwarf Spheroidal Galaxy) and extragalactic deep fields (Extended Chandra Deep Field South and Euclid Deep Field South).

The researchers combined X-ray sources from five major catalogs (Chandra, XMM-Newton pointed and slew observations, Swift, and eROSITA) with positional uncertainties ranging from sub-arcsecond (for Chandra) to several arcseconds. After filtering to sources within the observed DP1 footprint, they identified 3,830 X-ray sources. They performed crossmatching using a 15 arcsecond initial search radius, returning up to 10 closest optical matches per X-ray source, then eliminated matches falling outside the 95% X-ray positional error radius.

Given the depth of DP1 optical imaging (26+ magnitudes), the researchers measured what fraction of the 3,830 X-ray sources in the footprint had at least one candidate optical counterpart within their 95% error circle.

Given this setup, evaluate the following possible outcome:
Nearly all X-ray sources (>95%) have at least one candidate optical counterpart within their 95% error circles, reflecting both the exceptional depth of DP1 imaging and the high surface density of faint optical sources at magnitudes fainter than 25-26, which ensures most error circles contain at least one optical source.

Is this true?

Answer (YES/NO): NO